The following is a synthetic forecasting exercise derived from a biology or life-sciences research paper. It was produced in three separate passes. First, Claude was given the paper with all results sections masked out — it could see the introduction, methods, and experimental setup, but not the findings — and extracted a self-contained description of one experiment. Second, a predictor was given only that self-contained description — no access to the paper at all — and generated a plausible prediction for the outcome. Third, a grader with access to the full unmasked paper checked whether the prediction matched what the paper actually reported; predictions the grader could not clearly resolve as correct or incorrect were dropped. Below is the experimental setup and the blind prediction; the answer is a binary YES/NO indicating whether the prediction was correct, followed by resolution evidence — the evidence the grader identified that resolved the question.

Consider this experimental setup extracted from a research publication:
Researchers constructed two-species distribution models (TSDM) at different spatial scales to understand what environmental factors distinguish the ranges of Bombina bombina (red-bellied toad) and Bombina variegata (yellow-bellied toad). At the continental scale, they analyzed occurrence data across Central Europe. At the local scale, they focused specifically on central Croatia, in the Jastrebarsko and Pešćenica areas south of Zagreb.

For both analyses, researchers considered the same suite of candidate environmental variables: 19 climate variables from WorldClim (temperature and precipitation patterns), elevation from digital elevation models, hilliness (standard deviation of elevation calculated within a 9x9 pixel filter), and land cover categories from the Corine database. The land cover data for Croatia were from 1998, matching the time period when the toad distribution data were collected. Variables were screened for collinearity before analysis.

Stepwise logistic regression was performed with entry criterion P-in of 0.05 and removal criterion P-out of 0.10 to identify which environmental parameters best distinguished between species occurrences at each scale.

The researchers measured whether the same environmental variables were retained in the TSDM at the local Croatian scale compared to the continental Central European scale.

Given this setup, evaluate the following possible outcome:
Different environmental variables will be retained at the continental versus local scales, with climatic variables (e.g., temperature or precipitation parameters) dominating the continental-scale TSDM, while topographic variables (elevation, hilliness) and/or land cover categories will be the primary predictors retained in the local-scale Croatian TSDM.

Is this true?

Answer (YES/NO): NO